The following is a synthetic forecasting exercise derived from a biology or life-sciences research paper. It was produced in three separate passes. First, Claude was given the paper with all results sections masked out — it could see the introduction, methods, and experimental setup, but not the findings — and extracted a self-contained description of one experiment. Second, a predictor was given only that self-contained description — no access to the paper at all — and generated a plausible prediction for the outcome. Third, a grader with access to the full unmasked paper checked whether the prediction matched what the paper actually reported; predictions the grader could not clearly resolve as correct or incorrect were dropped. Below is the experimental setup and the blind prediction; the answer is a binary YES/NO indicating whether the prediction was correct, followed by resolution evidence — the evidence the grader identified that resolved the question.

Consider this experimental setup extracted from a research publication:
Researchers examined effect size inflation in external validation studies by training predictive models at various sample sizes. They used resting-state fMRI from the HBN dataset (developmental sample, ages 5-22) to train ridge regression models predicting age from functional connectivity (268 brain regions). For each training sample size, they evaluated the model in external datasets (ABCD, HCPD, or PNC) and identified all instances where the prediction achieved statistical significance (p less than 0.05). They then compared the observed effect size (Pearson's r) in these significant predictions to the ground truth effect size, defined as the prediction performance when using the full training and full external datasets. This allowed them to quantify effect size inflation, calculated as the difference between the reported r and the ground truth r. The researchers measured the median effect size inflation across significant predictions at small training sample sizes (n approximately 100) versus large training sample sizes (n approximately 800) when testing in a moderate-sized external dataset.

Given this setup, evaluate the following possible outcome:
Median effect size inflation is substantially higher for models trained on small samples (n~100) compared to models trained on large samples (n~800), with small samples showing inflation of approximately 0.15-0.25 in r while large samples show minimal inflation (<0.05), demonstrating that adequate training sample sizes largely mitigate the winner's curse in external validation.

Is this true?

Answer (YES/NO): NO